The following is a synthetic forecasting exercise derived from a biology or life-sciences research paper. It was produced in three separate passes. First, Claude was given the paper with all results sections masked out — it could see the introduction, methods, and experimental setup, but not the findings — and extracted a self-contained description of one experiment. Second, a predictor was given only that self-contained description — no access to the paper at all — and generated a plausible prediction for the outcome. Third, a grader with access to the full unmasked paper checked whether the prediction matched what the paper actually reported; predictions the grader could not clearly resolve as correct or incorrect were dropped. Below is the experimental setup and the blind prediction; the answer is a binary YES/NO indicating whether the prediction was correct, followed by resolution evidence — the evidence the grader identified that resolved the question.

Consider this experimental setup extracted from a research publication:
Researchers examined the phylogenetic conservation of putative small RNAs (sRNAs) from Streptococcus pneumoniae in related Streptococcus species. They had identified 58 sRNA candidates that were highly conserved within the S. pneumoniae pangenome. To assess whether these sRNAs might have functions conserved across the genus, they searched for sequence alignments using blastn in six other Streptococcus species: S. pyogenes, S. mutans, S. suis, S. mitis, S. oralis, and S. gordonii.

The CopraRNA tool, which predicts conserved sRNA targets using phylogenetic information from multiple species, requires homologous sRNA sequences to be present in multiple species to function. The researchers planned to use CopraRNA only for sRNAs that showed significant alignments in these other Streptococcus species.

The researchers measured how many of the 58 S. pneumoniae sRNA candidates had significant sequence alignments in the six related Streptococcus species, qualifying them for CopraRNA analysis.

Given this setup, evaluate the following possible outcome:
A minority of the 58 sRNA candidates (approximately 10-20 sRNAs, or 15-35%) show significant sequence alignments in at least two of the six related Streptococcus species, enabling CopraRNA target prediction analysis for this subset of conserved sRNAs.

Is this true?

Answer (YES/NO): NO